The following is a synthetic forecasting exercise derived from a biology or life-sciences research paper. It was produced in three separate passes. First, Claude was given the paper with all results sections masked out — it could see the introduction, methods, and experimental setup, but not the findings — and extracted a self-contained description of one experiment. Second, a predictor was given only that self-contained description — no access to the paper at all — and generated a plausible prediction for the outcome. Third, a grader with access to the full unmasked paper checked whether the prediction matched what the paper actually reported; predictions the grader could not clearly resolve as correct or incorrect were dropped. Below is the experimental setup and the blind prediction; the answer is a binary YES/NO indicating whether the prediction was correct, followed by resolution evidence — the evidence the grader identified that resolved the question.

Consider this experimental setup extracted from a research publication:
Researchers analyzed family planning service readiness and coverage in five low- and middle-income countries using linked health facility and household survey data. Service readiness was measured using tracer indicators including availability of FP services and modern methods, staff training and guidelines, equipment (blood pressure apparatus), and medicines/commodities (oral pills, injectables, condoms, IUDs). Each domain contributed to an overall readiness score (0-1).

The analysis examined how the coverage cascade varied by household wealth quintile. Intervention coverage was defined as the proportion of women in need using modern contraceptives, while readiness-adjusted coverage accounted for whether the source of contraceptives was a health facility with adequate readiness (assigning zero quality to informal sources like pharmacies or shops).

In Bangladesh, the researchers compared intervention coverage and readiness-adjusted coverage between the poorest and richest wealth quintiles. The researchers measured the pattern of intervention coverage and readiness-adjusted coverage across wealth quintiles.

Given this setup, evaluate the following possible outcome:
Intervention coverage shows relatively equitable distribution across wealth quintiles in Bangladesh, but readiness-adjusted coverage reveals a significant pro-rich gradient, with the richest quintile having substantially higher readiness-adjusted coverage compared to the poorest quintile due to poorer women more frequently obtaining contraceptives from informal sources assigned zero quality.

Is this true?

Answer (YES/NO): NO